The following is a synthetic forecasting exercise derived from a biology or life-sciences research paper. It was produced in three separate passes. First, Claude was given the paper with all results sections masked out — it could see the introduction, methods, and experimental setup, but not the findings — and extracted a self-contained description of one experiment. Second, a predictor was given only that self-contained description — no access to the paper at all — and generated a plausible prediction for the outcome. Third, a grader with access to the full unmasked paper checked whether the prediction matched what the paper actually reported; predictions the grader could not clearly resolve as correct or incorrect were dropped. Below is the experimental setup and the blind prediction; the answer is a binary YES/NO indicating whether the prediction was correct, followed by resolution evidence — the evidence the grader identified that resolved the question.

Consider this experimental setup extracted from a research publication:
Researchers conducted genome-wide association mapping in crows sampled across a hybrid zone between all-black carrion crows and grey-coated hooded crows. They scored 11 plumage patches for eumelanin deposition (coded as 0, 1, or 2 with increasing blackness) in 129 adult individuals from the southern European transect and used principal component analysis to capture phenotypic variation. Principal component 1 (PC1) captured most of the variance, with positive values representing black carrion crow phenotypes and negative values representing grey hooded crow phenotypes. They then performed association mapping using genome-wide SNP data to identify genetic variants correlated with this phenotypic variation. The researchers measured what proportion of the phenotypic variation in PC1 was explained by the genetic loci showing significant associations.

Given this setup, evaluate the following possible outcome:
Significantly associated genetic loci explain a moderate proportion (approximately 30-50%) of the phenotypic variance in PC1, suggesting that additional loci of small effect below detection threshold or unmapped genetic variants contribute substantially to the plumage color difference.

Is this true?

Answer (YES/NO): NO